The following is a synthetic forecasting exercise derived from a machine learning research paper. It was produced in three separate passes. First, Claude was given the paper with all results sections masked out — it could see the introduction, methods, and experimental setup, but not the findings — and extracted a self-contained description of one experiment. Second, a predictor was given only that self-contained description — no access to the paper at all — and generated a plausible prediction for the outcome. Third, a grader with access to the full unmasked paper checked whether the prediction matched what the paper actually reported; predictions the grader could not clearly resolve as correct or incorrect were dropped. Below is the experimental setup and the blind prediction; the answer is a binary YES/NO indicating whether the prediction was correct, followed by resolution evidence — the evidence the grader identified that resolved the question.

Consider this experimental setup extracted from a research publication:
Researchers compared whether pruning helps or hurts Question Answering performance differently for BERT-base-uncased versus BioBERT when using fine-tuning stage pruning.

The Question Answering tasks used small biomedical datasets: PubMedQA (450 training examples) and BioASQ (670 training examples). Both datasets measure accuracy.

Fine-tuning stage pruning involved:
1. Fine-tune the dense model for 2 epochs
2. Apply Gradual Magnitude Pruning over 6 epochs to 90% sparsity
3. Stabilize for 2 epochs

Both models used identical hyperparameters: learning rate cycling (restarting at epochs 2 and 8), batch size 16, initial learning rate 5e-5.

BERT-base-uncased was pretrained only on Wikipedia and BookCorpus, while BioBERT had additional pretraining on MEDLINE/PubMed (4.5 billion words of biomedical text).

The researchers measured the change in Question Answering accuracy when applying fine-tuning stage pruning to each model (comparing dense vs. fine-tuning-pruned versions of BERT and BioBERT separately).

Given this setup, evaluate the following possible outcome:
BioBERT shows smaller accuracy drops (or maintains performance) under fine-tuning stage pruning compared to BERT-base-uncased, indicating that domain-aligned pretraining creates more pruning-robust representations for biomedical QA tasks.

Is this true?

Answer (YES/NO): NO